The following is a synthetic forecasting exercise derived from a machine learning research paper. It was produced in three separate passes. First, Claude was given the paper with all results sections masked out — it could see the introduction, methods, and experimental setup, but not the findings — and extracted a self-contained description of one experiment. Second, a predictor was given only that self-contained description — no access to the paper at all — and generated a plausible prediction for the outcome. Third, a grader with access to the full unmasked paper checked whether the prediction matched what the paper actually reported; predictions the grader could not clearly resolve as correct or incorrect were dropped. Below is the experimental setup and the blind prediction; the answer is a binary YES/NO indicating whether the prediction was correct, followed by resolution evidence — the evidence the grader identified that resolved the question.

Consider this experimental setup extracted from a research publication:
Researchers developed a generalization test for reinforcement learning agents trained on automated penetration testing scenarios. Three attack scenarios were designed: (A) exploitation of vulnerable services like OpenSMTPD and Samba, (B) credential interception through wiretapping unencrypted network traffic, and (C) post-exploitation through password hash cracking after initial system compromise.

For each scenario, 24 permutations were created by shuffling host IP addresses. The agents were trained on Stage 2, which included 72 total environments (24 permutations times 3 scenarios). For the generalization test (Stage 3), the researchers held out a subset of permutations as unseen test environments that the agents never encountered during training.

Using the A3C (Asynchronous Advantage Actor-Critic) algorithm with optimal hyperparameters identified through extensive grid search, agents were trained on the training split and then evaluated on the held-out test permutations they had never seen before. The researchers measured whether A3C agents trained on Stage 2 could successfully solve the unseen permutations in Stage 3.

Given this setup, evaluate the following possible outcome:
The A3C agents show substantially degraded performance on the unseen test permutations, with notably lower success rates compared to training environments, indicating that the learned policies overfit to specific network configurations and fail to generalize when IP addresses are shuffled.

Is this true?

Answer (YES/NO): NO